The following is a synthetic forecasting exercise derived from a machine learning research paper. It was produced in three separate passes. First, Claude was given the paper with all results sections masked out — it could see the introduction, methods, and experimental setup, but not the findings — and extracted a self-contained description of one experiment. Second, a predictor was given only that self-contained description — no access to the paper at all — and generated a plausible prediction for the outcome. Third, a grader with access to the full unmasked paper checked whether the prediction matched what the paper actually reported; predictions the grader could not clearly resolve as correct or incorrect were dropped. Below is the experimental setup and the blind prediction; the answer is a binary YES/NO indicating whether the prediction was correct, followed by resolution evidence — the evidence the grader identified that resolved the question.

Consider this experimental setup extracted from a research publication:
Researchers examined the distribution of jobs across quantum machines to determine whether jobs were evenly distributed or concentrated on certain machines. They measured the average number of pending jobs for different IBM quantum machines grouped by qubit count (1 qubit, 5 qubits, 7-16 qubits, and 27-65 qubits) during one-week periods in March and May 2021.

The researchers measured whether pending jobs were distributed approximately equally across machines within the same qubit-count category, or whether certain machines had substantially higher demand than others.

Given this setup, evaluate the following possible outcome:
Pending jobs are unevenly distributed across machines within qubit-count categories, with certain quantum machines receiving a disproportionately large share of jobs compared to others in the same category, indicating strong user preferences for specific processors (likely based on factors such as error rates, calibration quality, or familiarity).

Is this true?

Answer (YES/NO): YES